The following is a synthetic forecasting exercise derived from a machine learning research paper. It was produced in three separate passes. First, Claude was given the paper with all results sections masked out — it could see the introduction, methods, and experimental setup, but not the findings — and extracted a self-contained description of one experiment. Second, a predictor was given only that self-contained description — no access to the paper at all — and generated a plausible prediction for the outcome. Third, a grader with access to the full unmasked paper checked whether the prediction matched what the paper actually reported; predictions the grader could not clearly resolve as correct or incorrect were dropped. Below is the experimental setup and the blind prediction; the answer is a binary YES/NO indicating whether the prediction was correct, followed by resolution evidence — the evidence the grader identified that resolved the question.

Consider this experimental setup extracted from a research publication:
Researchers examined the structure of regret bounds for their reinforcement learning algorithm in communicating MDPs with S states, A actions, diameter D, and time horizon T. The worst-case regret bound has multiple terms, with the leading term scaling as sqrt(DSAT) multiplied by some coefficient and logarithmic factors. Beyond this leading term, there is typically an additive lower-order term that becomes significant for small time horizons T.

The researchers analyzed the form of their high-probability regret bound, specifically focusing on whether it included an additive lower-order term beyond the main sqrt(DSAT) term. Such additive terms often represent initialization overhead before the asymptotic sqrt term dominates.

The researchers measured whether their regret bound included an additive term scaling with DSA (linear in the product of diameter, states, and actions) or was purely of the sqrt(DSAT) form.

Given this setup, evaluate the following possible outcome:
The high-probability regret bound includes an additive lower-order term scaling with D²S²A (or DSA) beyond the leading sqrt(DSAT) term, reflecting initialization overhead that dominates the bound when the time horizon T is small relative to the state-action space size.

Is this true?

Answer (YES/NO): YES